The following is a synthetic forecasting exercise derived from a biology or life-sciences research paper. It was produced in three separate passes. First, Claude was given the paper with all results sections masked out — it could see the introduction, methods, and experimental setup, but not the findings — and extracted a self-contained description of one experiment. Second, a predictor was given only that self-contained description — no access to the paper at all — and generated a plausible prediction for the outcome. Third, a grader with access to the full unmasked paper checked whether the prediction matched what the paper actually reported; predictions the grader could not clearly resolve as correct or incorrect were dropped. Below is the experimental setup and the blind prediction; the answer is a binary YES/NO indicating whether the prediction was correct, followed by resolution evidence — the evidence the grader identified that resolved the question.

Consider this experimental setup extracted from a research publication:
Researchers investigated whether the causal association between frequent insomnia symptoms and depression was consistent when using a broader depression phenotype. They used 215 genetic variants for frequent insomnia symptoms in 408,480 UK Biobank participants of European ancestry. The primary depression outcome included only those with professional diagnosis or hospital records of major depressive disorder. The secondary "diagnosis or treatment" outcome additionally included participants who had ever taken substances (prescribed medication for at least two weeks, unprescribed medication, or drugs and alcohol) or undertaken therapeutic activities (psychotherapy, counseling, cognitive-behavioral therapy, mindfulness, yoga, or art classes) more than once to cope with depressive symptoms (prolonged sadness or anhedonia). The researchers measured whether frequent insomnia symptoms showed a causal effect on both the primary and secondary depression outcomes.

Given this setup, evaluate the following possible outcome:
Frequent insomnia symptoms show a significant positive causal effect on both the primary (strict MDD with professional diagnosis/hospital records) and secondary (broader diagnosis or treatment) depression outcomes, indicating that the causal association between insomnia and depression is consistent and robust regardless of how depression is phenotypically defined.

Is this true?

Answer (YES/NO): YES